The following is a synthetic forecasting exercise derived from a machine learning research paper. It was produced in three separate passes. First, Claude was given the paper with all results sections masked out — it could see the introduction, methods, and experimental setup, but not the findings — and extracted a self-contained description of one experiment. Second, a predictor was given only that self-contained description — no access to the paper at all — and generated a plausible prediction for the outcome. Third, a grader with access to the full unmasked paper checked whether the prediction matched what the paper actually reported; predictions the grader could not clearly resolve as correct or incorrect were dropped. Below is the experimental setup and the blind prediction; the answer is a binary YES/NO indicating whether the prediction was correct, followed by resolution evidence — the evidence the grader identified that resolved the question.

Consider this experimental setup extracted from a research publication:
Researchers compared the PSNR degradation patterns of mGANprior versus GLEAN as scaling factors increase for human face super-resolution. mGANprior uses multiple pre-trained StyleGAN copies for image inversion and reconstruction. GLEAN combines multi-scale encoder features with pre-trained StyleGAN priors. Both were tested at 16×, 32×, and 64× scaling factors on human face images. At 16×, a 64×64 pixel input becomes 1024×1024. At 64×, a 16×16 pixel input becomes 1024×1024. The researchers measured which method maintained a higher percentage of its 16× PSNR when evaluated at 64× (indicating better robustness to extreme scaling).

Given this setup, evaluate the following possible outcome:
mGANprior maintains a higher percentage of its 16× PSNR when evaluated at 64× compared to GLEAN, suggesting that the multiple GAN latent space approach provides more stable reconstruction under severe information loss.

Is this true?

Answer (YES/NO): NO